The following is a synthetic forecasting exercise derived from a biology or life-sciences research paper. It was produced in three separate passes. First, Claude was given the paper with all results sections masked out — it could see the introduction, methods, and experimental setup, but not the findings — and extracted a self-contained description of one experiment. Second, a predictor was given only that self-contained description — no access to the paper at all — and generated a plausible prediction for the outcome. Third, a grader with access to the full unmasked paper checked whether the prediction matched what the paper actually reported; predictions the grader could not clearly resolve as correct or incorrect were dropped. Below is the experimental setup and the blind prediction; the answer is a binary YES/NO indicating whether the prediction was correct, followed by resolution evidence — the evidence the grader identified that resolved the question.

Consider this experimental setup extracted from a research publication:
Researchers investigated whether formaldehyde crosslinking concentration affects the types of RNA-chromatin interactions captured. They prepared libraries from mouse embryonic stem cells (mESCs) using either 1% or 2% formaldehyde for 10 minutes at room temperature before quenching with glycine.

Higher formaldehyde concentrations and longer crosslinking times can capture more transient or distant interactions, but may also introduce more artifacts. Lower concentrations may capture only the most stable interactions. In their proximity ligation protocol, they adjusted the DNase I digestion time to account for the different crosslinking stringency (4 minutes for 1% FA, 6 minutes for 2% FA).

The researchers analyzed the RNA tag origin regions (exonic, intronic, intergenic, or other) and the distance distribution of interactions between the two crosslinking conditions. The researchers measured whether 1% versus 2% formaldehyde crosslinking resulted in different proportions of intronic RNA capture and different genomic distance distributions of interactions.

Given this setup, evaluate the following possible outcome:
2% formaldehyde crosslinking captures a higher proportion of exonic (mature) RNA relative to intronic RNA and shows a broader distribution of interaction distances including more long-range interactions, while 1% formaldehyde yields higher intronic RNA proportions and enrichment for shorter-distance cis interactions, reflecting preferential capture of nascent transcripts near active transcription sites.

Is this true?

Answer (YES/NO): NO